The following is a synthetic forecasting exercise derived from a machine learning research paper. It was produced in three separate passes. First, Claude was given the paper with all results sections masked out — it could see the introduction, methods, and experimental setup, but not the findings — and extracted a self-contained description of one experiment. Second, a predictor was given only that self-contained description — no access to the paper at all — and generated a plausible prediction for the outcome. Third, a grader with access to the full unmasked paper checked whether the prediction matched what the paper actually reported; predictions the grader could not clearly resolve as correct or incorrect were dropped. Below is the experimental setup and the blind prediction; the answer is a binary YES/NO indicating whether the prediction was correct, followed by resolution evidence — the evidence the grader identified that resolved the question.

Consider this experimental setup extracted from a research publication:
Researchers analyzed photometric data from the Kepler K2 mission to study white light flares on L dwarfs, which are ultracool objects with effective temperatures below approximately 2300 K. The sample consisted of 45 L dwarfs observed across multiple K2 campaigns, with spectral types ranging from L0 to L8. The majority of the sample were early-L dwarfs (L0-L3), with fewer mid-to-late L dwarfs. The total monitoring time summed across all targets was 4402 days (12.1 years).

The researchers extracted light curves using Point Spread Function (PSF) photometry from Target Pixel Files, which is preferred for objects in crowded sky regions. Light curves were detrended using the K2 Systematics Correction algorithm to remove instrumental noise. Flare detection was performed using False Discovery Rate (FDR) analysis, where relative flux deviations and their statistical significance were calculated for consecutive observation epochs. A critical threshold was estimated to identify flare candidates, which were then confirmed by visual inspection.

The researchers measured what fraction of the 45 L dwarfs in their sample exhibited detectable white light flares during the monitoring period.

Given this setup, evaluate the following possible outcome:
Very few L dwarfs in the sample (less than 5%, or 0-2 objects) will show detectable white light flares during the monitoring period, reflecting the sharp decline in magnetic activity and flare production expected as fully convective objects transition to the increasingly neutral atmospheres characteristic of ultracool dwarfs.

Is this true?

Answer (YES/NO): NO